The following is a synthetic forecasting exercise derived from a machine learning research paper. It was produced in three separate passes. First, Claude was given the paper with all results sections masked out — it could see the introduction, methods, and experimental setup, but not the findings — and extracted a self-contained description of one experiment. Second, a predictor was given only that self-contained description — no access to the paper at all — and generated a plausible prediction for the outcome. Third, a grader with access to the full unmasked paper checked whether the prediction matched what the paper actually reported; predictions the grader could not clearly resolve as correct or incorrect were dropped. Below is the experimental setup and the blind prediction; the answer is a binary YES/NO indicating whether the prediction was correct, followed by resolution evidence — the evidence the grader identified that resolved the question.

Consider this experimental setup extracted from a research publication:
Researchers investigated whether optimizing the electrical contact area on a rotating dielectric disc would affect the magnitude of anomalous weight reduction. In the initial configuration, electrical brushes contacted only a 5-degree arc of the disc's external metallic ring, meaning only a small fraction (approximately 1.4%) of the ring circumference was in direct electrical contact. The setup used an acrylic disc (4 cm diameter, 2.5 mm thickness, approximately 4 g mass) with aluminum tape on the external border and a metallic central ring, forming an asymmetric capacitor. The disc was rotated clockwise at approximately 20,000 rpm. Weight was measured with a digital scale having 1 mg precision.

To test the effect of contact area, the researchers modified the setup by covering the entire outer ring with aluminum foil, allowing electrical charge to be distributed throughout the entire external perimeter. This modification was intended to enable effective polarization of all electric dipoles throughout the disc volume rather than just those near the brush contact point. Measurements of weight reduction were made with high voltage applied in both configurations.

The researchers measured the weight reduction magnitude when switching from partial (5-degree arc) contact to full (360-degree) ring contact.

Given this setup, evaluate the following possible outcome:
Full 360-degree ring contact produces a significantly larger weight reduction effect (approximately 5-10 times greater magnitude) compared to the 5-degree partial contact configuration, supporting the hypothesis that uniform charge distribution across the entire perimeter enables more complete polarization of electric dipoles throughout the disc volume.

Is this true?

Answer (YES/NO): YES